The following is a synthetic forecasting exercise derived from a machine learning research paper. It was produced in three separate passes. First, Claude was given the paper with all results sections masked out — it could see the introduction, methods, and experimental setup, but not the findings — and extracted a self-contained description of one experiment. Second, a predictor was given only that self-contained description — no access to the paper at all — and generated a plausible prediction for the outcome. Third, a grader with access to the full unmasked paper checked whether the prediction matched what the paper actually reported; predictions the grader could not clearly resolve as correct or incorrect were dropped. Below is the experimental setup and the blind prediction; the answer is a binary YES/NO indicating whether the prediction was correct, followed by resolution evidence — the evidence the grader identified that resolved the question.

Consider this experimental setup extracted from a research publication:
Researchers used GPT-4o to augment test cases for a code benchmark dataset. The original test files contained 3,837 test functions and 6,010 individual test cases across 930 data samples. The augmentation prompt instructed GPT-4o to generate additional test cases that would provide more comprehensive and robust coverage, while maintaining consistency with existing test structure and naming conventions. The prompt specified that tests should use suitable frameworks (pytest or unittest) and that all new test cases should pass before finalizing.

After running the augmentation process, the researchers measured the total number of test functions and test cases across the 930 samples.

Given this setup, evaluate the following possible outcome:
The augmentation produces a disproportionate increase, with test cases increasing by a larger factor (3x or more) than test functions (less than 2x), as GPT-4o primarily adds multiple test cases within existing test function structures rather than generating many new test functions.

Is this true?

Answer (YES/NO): NO